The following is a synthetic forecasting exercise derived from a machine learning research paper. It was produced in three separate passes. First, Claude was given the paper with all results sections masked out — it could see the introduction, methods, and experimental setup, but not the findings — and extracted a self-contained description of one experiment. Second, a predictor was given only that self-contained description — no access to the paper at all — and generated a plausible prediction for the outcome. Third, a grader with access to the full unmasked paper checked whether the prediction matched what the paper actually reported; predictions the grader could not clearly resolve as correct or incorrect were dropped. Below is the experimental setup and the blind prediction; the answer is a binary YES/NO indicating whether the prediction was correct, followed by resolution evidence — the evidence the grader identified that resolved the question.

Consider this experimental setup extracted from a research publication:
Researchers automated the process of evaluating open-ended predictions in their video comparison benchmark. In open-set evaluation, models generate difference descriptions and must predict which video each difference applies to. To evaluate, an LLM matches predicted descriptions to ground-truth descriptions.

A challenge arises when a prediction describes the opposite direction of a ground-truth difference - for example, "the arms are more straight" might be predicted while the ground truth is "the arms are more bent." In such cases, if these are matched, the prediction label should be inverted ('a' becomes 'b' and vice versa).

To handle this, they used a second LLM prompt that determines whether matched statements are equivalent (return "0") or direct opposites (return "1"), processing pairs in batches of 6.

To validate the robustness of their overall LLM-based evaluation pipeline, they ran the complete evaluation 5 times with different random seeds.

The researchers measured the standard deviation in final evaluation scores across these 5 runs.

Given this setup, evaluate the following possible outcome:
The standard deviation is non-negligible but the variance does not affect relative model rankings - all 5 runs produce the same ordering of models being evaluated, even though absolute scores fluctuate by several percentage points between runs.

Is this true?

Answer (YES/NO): NO